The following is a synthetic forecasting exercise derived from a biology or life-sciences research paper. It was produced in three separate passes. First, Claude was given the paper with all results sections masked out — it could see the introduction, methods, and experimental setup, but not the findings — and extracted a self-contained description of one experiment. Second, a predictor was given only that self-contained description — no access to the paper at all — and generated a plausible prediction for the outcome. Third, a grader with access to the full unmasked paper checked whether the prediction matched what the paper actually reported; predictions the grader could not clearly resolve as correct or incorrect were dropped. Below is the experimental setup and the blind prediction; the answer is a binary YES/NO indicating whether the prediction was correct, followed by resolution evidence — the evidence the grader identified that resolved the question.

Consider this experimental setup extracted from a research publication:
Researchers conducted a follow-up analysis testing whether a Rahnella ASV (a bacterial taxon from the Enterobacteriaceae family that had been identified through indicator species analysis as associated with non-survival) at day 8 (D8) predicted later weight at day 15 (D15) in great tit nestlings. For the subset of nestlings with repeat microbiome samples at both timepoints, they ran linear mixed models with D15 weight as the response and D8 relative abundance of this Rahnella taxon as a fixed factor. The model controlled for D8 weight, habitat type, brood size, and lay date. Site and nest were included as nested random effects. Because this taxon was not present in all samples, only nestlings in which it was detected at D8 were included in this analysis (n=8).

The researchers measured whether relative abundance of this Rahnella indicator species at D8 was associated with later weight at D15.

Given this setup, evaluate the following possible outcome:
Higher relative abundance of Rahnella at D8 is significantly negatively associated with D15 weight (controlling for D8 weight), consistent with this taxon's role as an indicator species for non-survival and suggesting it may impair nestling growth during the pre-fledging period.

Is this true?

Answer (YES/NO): NO